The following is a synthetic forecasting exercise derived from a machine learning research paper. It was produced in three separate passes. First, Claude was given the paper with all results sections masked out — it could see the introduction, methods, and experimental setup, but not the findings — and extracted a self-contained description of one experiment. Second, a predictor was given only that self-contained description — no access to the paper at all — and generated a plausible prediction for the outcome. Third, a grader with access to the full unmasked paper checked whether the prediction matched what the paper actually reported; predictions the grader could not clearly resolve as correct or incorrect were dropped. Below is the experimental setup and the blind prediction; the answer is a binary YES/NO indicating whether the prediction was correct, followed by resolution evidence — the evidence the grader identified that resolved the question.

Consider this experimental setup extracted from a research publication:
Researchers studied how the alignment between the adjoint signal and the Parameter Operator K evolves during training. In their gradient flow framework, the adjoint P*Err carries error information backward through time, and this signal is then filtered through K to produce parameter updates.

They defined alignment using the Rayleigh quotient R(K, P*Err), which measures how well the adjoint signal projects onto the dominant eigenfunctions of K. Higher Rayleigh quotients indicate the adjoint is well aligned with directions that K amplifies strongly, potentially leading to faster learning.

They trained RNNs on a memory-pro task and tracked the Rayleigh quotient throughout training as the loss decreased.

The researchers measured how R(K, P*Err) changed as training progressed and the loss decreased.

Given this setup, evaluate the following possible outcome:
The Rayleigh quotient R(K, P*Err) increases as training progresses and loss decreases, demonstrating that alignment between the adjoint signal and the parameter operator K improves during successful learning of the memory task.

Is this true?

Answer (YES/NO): YES